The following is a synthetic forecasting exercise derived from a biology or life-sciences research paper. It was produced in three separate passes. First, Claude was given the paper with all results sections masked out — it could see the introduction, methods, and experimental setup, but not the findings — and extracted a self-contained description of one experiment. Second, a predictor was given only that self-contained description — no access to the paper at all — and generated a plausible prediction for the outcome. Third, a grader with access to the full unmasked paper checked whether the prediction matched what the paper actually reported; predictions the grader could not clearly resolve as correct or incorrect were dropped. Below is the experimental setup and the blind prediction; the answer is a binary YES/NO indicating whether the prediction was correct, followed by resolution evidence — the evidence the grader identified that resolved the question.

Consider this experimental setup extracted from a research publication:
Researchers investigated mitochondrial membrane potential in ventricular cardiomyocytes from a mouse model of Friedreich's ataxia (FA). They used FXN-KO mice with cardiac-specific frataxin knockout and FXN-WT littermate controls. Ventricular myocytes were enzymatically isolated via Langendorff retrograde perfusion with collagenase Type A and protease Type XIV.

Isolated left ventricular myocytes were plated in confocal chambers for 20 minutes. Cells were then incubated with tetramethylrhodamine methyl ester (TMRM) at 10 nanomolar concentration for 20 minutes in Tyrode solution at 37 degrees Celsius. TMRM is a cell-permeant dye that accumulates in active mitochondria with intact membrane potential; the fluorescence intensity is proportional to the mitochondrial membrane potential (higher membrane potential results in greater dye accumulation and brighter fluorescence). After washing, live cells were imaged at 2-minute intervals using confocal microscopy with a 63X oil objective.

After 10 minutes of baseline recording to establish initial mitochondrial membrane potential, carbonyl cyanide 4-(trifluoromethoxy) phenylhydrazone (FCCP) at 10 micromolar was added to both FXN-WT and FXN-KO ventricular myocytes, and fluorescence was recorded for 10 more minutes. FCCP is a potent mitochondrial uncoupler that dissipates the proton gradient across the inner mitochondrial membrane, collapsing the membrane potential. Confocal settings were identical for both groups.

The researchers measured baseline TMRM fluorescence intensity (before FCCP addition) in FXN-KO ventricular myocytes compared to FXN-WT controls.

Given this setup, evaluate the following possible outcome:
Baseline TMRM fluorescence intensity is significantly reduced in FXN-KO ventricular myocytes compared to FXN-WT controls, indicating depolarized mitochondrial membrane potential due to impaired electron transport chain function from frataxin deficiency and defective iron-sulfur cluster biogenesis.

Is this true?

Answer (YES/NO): YES